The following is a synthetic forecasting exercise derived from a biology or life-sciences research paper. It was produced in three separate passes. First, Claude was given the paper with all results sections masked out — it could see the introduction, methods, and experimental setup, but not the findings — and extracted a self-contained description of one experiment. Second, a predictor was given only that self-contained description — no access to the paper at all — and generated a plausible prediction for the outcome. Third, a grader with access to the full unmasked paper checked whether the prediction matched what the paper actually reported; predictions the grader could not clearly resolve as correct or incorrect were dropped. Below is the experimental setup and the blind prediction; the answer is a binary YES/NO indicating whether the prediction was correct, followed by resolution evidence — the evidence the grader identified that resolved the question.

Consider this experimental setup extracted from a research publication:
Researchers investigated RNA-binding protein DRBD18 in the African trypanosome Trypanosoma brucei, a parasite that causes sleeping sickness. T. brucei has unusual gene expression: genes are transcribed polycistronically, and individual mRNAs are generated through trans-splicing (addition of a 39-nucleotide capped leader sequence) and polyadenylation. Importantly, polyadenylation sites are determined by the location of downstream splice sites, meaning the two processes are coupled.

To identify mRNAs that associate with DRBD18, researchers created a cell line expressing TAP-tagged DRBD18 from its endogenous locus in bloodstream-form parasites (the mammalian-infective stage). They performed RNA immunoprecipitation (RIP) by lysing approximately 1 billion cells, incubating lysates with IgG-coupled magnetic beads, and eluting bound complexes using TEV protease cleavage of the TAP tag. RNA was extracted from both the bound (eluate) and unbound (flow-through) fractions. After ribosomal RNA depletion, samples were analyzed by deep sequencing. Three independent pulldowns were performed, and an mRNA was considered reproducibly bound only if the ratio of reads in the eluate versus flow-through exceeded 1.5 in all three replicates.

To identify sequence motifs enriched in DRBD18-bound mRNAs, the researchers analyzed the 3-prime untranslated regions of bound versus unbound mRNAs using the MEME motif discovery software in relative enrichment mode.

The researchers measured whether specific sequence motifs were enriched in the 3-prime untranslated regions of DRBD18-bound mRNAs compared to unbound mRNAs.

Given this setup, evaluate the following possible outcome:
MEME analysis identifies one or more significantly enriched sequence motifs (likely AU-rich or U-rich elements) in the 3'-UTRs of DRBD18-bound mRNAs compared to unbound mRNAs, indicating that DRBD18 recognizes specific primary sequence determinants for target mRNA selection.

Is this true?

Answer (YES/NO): NO